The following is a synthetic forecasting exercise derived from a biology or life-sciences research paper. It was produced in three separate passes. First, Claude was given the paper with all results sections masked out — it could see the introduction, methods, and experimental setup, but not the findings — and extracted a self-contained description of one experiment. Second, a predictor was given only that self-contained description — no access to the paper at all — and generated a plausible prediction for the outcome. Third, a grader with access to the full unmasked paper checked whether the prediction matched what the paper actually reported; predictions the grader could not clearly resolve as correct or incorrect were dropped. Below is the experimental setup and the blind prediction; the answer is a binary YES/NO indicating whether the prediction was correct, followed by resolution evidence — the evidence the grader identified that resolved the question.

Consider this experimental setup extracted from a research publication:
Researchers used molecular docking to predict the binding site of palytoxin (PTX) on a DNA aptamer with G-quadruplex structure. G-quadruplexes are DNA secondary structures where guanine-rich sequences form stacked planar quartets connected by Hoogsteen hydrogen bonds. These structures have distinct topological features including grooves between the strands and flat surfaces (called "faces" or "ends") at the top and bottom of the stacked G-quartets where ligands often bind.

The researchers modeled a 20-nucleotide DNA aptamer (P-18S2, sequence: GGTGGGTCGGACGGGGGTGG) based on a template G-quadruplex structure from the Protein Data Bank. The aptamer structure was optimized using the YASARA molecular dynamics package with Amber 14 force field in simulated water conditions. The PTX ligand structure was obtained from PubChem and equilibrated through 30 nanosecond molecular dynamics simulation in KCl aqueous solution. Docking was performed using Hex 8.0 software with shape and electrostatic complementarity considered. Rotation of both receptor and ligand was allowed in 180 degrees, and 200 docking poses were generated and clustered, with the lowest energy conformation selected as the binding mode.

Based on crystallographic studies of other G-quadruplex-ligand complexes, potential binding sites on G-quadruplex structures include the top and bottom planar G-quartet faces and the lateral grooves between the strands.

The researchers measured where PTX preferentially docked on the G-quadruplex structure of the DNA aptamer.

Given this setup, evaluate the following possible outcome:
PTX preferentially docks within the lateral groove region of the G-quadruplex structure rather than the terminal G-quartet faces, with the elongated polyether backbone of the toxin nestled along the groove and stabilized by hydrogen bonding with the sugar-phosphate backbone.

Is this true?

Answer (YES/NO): NO